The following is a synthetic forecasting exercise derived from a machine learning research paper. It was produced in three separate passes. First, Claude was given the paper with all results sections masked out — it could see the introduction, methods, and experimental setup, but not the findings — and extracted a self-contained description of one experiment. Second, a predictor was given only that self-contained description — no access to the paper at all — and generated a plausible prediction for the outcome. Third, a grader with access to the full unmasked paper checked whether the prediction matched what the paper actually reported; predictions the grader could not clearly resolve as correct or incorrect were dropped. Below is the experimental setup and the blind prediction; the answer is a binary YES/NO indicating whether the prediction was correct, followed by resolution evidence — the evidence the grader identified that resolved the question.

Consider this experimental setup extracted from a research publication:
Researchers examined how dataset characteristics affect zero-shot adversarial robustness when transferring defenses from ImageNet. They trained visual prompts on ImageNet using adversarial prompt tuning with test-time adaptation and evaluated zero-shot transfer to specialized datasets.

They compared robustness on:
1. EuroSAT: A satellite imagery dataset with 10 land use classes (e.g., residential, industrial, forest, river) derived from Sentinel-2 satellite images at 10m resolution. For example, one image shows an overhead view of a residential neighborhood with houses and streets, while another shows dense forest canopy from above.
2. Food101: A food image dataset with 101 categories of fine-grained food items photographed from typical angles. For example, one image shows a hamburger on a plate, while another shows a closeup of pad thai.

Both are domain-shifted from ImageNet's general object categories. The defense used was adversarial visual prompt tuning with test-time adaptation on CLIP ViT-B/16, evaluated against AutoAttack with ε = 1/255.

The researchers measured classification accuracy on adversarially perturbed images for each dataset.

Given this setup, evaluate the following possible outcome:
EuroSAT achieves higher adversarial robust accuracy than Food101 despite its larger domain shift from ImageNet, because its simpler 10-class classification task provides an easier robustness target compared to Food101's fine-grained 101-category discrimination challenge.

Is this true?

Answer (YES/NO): NO